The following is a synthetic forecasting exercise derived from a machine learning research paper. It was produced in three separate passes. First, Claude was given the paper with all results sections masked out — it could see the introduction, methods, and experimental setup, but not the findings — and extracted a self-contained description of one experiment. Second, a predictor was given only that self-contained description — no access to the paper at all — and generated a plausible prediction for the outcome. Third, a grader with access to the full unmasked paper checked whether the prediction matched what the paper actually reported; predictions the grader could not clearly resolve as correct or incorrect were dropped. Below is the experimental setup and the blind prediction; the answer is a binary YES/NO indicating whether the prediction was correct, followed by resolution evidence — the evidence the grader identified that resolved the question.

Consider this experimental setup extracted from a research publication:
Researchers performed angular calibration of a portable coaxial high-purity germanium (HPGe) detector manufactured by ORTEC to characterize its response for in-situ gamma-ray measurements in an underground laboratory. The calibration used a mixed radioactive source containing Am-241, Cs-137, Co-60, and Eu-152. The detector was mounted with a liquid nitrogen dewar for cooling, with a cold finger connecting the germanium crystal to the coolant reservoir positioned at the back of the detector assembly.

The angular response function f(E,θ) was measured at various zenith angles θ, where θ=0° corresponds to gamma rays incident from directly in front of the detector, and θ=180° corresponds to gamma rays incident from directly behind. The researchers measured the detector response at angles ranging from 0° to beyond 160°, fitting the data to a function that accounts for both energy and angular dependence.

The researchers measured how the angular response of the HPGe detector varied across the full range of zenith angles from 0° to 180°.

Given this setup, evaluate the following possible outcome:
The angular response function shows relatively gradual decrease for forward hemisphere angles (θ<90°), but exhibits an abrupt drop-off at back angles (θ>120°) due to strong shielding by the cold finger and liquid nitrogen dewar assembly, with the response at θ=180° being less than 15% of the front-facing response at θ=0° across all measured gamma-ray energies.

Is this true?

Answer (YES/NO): NO